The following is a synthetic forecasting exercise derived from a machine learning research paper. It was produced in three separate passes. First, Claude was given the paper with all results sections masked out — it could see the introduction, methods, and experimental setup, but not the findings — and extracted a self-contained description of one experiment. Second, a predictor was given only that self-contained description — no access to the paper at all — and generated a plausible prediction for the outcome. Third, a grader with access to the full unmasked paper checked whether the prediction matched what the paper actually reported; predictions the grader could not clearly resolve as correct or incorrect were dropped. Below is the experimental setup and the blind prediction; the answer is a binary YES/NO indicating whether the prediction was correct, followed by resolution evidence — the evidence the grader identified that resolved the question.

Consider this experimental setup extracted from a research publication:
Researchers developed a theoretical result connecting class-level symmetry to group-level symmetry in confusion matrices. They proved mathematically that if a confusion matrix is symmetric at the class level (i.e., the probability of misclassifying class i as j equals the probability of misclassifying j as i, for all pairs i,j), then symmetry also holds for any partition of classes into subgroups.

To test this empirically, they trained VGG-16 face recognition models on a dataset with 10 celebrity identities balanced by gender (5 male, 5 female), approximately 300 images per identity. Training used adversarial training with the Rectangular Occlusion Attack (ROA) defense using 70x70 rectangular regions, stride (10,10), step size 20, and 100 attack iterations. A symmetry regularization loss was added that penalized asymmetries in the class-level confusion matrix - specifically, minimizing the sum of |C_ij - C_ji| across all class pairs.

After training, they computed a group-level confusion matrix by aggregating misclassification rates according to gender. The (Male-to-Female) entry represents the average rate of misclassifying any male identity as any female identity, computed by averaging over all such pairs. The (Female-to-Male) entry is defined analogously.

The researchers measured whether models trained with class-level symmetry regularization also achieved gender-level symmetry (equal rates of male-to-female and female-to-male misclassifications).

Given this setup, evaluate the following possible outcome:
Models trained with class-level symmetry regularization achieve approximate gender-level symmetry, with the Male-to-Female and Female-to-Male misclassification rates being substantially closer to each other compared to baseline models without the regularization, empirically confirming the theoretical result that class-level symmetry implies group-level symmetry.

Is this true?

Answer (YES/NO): YES